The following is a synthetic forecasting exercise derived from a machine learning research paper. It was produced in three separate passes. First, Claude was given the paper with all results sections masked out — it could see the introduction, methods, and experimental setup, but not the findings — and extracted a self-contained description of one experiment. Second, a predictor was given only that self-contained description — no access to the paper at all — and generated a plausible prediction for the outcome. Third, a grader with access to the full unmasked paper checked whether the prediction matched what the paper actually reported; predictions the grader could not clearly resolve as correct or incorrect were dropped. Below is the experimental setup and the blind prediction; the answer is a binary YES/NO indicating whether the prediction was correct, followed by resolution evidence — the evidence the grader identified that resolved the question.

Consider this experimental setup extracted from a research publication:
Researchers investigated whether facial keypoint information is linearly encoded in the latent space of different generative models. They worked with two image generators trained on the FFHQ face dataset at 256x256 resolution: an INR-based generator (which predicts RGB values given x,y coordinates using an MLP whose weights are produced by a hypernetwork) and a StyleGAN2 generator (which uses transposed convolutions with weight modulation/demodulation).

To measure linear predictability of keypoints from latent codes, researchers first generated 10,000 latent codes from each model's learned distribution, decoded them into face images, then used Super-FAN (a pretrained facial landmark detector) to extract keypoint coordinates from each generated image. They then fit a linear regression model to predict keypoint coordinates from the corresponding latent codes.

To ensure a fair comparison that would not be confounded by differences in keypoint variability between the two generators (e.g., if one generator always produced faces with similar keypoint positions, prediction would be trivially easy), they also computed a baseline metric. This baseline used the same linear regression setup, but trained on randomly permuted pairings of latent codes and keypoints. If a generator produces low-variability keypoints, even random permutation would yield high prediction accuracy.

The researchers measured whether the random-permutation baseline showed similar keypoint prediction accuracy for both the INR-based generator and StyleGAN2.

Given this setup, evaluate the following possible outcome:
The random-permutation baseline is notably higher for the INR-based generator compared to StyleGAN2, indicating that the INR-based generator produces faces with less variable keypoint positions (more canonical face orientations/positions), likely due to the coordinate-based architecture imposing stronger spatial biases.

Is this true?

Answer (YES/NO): NO